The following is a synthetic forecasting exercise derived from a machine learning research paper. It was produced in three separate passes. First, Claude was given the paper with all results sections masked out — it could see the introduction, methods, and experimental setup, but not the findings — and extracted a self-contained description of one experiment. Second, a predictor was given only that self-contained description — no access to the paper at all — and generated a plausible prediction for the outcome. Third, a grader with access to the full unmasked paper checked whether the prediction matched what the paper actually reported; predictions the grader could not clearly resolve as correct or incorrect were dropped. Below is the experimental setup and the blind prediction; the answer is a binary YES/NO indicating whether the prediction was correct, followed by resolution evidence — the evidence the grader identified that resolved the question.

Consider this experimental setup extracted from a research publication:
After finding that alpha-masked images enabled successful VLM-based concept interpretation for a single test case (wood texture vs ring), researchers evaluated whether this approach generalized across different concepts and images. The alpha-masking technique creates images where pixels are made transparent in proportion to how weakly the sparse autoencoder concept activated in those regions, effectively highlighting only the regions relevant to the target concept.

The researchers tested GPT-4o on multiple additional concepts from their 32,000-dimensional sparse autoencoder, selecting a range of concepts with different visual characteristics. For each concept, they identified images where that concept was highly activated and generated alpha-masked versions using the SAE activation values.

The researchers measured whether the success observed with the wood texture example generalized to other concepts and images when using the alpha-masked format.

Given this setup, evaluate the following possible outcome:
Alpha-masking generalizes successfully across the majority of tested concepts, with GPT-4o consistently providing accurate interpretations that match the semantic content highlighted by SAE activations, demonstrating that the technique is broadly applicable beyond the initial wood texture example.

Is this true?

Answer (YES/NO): YES